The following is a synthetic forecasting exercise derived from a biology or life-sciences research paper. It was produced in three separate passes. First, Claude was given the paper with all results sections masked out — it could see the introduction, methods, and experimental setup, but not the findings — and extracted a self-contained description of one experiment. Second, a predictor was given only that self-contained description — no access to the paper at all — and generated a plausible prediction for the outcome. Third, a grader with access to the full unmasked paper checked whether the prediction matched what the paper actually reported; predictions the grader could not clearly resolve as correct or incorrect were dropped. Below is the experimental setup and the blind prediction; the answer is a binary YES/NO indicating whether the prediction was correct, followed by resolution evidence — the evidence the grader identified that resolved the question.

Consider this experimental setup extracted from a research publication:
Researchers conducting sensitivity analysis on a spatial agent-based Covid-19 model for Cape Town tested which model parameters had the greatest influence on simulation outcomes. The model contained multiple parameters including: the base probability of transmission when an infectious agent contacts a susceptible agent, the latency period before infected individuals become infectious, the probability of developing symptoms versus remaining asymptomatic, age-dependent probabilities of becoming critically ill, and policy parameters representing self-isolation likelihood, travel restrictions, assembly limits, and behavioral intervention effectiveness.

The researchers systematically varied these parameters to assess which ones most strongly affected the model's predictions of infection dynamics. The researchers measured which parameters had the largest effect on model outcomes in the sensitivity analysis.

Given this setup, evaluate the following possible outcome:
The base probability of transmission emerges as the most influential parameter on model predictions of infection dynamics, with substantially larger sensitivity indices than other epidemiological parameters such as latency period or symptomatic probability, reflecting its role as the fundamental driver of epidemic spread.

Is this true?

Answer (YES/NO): NO